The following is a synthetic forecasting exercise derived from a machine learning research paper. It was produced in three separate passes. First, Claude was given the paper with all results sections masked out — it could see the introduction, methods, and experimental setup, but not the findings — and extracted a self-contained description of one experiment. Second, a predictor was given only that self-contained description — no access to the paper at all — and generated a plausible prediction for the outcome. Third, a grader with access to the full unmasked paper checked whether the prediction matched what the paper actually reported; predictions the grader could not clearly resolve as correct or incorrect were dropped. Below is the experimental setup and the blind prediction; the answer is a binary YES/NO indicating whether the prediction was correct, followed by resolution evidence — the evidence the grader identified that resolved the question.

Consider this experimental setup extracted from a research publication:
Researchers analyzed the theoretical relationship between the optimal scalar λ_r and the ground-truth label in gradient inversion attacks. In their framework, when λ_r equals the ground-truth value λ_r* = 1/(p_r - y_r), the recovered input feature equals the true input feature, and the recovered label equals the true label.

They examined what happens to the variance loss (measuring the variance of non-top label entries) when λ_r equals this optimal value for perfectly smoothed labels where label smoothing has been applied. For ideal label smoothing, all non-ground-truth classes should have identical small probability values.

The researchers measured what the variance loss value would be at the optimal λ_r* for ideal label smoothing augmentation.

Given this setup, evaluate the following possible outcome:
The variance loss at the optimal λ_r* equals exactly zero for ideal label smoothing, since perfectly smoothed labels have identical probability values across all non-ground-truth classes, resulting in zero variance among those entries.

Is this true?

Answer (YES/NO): YES